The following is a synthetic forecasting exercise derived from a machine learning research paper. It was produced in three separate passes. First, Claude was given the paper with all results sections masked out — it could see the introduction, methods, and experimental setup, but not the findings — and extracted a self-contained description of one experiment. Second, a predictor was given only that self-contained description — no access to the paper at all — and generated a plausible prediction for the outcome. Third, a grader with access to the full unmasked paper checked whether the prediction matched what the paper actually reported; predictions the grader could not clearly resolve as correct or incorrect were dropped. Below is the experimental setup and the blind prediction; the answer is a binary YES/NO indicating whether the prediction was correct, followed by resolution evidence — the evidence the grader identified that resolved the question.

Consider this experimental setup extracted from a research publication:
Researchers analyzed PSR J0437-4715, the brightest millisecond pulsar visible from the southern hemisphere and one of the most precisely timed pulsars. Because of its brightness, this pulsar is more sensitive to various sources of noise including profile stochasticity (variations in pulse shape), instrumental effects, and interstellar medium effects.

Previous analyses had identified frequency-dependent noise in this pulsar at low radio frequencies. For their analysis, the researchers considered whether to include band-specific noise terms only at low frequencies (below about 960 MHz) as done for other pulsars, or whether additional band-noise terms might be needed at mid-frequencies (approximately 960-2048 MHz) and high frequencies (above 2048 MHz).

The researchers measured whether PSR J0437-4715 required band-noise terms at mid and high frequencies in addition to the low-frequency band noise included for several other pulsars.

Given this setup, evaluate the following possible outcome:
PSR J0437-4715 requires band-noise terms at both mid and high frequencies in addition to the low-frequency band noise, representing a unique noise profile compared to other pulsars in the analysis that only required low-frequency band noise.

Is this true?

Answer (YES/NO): YES